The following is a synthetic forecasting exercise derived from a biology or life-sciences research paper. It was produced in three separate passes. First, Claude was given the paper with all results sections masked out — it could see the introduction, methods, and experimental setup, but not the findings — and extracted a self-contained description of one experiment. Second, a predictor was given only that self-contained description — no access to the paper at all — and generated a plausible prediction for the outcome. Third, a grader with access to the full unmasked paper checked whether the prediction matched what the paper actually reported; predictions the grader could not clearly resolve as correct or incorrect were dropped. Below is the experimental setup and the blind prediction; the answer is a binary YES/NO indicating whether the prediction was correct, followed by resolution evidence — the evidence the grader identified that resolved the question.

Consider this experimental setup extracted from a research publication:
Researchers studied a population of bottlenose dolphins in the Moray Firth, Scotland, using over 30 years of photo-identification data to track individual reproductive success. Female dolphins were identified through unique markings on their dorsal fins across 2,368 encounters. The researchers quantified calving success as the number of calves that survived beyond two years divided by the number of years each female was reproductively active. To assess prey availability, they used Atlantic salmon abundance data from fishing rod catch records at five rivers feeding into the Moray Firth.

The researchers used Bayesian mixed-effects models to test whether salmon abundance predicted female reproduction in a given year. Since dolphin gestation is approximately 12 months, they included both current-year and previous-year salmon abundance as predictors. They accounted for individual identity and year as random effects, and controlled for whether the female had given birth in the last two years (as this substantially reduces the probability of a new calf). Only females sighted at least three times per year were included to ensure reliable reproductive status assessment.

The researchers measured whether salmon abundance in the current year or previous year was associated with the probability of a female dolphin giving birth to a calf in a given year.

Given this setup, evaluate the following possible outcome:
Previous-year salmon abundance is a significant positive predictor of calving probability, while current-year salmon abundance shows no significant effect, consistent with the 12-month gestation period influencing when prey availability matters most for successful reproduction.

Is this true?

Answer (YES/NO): NO